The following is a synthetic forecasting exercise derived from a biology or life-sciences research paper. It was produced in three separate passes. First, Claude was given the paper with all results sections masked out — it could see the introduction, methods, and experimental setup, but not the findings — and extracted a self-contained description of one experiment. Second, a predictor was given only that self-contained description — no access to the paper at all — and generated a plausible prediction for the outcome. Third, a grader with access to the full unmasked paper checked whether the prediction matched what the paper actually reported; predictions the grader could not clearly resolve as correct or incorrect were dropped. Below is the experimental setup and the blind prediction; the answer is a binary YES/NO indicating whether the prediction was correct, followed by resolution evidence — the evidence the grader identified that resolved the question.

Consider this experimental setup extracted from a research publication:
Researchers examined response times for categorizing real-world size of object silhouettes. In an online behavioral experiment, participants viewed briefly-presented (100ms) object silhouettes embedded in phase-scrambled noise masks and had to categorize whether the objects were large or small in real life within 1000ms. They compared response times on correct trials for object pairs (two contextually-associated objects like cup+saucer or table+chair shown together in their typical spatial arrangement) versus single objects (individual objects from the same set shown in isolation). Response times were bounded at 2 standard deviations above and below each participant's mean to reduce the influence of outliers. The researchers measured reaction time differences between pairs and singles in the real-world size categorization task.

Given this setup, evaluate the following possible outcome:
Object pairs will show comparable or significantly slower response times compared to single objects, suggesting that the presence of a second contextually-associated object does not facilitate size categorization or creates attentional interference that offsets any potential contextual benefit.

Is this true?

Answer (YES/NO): NO